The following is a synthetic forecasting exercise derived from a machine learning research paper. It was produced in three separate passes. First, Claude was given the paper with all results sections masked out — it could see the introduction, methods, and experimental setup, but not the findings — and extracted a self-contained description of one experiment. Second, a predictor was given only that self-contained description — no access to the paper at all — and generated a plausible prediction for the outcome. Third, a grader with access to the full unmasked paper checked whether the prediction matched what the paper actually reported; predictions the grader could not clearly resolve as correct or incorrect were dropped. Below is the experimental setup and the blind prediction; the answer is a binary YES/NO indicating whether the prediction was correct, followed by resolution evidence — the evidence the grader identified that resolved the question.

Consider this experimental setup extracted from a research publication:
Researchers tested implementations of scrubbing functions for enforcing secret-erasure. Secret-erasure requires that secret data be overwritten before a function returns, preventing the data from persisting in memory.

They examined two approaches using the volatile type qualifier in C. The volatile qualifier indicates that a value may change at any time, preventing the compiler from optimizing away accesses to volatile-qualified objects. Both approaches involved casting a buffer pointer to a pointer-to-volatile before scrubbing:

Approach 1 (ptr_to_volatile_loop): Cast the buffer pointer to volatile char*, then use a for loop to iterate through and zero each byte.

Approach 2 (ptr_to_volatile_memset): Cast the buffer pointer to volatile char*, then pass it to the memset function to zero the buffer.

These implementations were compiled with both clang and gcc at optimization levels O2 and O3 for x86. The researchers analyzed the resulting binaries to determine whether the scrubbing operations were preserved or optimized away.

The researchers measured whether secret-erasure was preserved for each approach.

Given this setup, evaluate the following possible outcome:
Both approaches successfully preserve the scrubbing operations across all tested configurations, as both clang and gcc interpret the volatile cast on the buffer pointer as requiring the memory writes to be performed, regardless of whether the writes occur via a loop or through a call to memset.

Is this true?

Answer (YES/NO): NO